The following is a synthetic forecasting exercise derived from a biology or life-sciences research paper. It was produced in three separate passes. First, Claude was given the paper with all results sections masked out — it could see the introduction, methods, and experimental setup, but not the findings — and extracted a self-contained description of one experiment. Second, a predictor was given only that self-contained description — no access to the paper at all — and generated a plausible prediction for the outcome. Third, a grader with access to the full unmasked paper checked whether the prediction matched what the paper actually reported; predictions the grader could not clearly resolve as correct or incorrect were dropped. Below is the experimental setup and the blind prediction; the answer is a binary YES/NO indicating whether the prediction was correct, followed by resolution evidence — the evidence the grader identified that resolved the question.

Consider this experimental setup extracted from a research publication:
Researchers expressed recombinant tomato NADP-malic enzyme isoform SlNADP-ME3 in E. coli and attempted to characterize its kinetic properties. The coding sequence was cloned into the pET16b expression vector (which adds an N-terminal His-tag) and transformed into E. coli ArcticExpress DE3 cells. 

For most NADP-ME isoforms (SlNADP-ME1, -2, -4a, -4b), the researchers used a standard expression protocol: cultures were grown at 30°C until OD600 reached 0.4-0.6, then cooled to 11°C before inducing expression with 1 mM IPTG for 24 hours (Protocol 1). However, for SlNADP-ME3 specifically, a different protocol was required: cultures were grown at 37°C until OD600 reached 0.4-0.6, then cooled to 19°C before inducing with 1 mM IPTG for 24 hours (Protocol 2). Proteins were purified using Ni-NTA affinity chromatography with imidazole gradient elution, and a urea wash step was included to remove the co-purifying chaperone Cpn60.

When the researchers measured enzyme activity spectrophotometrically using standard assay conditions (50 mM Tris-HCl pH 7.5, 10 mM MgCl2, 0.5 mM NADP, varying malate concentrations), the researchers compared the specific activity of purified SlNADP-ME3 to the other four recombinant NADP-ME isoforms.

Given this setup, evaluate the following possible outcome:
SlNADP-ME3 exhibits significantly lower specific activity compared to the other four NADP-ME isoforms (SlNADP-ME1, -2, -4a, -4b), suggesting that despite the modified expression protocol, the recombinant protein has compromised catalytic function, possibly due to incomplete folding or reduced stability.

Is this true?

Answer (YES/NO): YES